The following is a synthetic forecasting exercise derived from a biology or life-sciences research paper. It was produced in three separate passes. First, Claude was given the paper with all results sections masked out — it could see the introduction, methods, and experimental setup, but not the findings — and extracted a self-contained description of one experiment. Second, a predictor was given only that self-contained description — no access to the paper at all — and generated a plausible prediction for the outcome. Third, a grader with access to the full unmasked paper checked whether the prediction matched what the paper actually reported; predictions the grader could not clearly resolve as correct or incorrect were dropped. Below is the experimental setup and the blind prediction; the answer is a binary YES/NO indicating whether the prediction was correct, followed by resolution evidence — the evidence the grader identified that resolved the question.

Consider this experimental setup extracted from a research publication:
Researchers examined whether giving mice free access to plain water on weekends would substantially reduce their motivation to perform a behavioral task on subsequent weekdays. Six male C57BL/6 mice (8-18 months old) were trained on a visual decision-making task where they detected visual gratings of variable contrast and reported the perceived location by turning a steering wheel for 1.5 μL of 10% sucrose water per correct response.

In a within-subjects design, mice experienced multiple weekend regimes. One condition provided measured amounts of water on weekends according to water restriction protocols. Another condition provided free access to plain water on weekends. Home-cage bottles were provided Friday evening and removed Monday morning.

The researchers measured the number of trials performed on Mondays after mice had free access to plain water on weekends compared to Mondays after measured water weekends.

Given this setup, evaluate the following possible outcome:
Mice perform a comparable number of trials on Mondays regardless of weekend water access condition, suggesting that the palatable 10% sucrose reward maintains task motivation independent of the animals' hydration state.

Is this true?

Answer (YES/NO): NO